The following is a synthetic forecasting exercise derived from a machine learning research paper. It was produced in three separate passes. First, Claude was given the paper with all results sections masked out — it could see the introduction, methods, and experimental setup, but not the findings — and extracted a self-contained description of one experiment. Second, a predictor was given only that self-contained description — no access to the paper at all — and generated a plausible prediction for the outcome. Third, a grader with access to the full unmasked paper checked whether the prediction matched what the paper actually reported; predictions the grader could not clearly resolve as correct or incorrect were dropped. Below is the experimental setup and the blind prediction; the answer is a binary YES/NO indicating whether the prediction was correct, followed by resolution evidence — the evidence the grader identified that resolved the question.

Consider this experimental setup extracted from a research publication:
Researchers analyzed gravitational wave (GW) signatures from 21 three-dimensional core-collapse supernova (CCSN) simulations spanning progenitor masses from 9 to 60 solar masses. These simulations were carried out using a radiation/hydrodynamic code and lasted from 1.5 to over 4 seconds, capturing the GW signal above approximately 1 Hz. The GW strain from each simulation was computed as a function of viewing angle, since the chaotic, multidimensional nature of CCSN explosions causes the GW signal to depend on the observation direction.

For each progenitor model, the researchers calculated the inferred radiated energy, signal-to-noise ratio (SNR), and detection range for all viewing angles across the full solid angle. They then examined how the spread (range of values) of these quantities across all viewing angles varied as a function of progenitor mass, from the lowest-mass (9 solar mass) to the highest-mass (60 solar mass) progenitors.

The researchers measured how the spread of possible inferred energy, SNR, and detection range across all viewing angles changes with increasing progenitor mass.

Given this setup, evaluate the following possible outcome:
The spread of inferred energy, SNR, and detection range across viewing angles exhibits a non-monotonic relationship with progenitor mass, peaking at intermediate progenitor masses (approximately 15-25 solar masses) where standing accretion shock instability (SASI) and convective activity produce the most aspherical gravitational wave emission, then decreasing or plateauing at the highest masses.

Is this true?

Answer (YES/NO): NO